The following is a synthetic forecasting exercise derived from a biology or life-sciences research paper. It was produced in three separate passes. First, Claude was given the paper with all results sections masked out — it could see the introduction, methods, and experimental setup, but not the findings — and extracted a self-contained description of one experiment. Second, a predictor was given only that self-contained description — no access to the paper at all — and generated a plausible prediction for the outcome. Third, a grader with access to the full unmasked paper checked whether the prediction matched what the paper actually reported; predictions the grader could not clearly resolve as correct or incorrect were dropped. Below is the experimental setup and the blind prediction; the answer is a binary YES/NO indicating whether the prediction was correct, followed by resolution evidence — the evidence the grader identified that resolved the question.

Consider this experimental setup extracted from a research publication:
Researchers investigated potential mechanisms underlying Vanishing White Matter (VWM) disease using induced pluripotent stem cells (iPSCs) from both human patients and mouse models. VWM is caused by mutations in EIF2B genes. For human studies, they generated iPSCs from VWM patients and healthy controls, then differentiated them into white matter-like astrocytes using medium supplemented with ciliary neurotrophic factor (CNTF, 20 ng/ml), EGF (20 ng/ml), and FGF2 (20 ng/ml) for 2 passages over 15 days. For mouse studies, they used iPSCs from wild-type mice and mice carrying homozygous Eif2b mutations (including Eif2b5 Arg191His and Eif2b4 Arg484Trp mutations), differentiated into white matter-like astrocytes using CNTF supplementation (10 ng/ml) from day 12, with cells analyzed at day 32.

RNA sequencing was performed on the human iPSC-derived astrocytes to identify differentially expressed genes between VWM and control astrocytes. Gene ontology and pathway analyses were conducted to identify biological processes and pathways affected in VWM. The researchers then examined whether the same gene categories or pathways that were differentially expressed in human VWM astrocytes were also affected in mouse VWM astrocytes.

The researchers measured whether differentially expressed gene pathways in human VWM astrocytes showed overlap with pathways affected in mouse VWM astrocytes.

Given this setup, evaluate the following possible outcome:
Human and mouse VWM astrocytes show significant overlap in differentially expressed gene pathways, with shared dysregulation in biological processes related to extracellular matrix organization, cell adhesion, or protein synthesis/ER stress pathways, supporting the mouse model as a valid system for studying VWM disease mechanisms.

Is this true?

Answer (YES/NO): YES